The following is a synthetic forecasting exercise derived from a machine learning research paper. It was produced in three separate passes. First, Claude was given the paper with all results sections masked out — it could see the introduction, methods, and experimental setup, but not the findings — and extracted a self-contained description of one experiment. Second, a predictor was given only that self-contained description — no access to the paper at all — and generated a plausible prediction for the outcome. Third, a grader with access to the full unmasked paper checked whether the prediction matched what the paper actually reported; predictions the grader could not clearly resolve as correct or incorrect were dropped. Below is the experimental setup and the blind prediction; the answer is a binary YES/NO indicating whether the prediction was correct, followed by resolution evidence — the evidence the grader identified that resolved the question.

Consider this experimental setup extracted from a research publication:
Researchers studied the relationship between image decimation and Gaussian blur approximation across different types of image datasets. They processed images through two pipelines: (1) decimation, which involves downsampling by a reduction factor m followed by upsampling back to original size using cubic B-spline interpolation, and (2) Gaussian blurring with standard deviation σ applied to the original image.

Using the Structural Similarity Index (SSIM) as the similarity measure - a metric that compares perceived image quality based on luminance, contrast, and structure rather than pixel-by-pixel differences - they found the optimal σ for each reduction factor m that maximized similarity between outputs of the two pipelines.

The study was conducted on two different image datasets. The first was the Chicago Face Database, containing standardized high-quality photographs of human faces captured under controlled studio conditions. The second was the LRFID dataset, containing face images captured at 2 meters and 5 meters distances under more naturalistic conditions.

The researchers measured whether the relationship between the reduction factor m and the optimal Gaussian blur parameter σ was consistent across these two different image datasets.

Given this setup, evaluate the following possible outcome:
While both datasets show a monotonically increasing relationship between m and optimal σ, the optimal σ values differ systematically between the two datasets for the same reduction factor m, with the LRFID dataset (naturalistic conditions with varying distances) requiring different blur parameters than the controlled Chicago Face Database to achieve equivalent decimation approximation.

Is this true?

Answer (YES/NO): NO